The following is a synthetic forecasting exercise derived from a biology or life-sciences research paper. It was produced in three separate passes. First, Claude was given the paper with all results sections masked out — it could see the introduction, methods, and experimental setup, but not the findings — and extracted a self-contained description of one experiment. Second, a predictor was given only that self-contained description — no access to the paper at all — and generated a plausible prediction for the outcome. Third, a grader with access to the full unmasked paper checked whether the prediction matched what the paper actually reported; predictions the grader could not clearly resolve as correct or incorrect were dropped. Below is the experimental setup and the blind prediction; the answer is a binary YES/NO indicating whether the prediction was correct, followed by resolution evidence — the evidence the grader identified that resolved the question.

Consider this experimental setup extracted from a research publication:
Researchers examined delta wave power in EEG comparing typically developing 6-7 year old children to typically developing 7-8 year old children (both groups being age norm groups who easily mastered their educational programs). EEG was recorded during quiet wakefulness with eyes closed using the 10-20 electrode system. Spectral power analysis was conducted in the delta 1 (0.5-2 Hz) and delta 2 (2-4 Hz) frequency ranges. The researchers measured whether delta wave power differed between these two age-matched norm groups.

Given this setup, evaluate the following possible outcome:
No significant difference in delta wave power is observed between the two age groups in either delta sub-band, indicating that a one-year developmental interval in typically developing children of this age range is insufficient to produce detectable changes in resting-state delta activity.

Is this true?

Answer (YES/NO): NO